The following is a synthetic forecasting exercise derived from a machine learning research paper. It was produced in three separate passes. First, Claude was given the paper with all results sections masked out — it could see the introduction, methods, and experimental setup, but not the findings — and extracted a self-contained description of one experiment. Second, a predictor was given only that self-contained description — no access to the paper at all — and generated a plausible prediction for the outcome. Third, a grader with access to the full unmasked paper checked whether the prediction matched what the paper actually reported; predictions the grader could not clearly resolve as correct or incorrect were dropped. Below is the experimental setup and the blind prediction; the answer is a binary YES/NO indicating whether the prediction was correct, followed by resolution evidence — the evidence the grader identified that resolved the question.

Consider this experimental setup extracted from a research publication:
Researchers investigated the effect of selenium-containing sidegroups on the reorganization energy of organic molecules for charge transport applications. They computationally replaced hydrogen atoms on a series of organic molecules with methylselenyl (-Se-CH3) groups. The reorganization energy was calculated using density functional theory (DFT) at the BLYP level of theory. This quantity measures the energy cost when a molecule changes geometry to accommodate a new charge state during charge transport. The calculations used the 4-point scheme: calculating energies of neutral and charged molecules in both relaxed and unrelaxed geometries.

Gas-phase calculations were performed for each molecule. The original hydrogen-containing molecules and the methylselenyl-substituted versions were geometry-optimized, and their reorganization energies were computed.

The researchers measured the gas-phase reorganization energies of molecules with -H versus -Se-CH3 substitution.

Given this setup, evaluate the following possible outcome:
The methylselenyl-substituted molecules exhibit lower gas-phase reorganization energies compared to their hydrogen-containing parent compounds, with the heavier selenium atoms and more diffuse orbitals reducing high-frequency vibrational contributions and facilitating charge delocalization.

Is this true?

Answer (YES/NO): YES